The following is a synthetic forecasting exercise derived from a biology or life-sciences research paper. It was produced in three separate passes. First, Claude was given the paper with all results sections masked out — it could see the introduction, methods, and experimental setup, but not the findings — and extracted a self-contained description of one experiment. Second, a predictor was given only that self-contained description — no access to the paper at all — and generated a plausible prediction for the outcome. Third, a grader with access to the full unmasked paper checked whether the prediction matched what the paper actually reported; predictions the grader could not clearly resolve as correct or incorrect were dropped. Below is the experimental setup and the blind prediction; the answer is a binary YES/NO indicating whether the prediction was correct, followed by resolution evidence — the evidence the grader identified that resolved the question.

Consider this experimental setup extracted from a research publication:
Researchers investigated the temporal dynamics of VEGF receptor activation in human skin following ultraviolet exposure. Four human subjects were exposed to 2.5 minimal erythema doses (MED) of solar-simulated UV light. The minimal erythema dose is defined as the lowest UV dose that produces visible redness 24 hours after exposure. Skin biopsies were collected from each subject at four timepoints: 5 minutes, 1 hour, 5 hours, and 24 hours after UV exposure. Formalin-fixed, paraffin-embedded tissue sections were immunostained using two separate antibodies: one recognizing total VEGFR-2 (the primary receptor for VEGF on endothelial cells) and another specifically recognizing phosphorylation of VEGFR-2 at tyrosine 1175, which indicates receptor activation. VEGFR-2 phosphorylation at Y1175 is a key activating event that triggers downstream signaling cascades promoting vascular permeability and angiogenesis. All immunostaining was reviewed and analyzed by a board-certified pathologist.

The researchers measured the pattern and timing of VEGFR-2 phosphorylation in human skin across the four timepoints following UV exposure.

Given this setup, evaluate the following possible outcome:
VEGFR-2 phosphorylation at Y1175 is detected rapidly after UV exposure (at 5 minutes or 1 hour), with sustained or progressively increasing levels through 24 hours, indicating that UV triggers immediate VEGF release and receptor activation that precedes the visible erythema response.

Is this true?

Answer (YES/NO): NO